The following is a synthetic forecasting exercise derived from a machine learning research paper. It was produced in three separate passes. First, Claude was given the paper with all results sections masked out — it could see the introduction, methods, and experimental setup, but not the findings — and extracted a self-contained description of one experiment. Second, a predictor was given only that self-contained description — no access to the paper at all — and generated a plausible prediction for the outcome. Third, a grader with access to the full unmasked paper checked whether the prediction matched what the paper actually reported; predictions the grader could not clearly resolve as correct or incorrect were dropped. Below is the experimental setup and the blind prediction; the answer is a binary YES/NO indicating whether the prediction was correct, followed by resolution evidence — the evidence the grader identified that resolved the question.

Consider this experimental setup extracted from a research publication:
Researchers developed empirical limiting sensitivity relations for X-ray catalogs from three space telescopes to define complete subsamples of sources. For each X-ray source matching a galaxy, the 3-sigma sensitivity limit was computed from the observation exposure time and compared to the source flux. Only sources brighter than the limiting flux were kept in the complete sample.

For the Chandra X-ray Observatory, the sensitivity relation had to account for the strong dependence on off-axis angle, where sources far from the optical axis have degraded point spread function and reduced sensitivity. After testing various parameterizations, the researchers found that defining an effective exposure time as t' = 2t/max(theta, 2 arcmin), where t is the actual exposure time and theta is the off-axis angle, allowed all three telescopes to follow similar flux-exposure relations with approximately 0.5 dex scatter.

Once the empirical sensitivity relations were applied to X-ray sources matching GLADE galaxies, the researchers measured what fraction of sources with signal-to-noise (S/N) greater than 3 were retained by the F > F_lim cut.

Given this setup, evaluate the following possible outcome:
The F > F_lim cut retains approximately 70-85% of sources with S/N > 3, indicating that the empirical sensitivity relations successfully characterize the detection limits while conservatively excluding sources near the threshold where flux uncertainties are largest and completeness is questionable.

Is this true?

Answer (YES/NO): NO